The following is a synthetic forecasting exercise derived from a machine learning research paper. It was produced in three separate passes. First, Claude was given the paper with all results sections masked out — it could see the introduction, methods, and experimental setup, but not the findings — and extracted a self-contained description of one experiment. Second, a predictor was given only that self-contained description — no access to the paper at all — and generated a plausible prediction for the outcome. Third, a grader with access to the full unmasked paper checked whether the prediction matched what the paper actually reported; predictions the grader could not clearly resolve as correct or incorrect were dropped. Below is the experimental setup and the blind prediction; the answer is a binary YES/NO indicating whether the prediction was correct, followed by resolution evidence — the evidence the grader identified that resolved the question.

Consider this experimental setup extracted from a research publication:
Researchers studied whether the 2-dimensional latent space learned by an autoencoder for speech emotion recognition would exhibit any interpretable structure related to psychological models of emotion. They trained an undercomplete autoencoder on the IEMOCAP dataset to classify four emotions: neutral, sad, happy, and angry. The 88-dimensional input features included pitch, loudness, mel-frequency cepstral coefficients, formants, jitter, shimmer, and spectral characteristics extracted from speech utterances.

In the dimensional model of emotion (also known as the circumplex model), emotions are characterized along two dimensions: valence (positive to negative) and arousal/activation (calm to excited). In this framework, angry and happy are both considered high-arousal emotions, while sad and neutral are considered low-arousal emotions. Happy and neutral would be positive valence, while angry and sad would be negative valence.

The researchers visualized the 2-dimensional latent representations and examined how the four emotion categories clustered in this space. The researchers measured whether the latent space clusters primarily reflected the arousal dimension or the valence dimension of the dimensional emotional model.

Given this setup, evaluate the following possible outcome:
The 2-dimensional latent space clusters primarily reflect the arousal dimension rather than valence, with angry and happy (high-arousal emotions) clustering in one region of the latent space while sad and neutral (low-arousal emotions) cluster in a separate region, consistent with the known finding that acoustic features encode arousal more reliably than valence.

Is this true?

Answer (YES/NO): NO